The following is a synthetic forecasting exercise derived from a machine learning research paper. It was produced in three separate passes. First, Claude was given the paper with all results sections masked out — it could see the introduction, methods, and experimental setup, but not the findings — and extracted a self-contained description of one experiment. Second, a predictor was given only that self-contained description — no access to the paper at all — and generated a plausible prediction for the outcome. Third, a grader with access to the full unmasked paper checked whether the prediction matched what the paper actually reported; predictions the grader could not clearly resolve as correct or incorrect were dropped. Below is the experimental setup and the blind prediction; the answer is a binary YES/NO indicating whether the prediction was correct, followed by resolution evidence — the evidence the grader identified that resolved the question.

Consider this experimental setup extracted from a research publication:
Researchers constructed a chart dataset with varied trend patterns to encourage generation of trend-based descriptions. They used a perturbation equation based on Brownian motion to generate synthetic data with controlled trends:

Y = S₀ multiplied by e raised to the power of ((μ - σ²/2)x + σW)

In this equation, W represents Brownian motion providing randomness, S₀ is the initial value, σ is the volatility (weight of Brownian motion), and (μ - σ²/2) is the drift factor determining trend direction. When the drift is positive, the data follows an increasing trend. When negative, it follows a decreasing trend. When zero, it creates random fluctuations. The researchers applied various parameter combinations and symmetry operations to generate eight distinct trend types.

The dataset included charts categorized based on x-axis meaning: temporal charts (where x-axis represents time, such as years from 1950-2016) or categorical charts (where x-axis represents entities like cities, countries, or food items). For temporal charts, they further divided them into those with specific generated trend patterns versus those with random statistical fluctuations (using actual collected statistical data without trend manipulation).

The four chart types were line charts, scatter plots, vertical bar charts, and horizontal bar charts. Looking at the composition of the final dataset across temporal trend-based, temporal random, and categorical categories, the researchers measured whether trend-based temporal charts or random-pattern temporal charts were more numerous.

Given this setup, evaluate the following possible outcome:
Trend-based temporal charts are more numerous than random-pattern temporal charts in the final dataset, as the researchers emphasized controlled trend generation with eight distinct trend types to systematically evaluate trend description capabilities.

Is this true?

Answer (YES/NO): NO